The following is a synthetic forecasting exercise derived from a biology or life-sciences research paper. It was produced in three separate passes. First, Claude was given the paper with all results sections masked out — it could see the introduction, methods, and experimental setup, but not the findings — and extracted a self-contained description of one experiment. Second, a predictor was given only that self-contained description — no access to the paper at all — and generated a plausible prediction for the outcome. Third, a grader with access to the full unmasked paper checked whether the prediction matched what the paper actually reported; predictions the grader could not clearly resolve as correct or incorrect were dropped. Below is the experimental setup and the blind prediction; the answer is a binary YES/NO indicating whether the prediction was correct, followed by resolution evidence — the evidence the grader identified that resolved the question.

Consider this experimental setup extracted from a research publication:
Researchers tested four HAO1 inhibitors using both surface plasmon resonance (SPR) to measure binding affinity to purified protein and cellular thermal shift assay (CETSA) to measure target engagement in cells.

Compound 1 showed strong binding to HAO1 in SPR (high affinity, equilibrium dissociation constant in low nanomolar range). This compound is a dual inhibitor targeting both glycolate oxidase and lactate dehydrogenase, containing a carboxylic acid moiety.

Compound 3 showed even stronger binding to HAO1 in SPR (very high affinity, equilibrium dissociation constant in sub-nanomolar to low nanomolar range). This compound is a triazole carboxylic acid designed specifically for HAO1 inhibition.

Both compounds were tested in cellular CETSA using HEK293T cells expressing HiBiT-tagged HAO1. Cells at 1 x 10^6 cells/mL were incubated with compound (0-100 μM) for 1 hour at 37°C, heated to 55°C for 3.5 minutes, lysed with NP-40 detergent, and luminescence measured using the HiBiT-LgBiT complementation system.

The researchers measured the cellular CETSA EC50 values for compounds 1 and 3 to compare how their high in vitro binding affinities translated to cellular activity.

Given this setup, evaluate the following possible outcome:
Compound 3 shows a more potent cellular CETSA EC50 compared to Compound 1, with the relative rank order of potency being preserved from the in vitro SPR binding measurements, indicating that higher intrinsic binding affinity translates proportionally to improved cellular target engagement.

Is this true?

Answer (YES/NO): NO